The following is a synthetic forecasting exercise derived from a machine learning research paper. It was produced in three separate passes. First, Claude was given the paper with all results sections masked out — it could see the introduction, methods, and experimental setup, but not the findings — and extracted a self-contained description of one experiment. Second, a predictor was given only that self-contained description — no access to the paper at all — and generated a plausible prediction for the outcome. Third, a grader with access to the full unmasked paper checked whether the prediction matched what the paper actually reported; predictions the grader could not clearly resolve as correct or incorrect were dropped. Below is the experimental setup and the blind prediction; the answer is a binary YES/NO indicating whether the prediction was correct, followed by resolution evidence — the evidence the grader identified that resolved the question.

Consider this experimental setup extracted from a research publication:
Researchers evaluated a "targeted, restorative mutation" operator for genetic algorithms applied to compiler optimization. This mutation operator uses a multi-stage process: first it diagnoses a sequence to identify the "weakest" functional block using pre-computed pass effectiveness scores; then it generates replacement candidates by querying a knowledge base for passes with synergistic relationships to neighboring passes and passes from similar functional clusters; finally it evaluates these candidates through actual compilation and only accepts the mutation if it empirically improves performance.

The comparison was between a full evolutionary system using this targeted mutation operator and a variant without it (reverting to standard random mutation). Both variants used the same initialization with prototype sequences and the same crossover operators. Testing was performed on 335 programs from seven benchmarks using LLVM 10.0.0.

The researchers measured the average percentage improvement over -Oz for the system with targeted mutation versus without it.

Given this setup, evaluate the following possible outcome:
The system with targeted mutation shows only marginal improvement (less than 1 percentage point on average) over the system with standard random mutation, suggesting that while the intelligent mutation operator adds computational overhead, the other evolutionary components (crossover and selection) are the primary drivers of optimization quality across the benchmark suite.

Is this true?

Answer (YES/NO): NO